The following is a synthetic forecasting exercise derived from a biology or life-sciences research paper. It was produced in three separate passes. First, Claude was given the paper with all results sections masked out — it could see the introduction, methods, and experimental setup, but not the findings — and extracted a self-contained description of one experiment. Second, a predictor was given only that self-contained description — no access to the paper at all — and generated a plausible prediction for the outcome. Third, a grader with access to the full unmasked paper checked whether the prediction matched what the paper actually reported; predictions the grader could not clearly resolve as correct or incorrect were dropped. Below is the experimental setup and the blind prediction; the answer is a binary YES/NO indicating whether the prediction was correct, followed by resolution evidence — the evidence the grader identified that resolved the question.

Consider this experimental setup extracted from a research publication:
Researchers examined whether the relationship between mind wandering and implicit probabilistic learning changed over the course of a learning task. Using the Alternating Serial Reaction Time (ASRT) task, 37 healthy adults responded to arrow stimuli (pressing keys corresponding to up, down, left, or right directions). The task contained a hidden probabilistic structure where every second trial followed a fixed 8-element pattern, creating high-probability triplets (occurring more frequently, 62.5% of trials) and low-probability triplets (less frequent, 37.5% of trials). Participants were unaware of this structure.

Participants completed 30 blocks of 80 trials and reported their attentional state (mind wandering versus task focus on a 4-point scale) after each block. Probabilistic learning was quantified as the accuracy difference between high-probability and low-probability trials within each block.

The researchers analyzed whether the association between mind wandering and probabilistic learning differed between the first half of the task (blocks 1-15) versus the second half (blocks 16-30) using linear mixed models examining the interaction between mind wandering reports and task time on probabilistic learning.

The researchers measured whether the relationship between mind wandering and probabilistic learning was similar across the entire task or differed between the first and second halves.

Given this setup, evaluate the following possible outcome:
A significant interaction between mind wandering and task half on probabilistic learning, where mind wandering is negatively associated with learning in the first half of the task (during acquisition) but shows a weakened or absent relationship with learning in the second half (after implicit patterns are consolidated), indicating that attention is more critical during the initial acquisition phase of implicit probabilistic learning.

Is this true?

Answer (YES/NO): NO